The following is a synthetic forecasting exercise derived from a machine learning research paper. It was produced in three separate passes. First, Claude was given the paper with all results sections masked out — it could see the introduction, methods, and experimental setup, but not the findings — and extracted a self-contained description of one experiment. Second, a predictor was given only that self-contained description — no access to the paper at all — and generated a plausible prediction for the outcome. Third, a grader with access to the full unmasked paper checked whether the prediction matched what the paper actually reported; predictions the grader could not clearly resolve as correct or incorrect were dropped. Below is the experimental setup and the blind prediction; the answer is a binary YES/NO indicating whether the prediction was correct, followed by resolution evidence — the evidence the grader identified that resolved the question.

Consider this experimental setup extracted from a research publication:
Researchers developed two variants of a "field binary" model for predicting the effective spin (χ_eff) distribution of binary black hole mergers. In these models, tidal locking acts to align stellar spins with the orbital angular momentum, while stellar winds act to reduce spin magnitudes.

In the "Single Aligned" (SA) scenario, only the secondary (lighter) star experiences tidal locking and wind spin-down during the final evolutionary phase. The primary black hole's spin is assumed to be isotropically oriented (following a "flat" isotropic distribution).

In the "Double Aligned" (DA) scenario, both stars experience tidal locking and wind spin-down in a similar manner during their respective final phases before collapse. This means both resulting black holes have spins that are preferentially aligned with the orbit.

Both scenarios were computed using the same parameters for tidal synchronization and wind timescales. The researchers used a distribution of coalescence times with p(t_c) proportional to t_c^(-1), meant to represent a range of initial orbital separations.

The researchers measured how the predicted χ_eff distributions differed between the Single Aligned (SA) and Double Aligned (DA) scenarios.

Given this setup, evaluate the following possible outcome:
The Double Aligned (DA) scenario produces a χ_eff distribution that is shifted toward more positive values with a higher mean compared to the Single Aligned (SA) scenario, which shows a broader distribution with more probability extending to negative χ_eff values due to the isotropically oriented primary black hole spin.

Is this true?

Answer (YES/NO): YES